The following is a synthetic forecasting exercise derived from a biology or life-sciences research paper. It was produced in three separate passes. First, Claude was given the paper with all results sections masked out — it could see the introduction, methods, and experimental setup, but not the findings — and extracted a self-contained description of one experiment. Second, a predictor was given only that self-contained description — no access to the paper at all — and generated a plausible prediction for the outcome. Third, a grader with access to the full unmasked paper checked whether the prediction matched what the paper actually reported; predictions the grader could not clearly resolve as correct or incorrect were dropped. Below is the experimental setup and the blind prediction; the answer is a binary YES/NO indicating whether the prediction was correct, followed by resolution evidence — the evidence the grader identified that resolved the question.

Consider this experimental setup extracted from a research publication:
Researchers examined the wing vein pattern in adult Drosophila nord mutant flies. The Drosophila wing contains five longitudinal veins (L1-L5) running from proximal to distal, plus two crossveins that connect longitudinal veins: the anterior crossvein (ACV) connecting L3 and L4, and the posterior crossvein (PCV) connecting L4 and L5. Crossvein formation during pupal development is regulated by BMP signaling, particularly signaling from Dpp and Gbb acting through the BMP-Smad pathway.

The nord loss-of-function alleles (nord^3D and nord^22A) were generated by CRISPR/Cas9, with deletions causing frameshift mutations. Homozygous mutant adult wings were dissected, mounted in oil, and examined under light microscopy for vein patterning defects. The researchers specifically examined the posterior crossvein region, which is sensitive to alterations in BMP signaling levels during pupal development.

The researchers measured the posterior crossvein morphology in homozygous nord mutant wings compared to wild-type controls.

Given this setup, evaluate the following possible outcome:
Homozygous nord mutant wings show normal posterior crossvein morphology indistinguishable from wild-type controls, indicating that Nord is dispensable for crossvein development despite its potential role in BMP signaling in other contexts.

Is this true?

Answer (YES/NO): NO